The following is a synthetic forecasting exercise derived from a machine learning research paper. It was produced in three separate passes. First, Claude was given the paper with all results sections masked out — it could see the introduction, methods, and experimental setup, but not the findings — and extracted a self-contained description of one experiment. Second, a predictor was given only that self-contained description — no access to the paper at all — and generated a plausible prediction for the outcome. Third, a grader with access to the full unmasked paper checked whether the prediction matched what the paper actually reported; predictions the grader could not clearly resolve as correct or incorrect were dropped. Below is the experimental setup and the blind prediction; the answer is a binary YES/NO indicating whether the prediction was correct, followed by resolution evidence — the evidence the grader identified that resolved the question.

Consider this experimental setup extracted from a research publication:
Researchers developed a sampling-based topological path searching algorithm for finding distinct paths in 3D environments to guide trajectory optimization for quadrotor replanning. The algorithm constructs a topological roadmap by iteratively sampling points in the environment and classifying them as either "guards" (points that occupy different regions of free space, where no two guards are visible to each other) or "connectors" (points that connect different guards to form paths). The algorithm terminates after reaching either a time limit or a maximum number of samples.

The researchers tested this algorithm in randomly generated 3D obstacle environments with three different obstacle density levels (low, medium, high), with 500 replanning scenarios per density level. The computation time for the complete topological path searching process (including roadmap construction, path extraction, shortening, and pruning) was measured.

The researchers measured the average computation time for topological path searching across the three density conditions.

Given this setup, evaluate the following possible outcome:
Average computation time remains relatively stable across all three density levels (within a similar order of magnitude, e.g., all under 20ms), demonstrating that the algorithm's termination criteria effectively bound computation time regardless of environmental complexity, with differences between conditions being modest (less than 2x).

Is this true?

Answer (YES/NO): YES